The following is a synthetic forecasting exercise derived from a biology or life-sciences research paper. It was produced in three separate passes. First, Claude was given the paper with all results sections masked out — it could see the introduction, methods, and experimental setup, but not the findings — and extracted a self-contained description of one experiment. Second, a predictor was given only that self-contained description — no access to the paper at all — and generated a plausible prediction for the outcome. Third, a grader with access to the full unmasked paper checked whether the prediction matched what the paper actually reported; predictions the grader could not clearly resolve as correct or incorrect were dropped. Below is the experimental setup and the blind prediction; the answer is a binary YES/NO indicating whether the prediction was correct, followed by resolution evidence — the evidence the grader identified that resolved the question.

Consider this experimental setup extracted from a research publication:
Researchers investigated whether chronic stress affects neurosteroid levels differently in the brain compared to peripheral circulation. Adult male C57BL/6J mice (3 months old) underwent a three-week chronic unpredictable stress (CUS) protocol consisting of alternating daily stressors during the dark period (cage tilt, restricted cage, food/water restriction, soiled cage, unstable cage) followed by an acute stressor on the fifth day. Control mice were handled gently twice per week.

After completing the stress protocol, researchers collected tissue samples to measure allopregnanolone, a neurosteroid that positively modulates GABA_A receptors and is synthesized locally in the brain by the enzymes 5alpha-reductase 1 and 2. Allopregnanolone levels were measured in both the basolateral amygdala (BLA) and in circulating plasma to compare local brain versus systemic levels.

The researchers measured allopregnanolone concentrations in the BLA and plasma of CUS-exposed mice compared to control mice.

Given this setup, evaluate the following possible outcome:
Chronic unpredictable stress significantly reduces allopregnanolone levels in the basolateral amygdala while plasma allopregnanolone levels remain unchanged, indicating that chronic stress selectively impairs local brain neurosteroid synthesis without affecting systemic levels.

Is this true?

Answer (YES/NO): YES